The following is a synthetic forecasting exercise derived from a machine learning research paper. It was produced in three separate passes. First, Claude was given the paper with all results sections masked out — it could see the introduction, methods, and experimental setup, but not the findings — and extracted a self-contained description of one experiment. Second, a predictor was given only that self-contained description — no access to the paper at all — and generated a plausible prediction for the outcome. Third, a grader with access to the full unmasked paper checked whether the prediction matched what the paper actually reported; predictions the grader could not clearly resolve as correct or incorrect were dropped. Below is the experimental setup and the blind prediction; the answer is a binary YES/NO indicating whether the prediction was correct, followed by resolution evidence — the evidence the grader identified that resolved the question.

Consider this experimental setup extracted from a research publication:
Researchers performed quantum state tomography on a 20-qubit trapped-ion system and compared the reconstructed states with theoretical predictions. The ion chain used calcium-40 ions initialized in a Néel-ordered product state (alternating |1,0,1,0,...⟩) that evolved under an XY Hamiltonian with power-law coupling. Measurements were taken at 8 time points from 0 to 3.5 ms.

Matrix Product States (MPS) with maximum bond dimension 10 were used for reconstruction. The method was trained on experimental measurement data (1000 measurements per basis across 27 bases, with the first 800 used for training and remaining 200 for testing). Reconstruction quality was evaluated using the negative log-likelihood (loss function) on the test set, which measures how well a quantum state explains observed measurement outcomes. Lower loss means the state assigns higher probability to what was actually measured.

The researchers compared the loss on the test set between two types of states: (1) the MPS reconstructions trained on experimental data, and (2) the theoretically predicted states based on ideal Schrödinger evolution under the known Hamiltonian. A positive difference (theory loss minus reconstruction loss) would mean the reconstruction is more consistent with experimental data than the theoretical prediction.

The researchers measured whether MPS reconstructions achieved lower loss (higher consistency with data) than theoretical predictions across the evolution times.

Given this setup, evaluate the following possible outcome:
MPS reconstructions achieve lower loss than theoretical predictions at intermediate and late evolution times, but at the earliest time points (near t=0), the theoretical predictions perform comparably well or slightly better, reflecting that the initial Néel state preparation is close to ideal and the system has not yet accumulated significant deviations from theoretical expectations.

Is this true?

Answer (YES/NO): NO